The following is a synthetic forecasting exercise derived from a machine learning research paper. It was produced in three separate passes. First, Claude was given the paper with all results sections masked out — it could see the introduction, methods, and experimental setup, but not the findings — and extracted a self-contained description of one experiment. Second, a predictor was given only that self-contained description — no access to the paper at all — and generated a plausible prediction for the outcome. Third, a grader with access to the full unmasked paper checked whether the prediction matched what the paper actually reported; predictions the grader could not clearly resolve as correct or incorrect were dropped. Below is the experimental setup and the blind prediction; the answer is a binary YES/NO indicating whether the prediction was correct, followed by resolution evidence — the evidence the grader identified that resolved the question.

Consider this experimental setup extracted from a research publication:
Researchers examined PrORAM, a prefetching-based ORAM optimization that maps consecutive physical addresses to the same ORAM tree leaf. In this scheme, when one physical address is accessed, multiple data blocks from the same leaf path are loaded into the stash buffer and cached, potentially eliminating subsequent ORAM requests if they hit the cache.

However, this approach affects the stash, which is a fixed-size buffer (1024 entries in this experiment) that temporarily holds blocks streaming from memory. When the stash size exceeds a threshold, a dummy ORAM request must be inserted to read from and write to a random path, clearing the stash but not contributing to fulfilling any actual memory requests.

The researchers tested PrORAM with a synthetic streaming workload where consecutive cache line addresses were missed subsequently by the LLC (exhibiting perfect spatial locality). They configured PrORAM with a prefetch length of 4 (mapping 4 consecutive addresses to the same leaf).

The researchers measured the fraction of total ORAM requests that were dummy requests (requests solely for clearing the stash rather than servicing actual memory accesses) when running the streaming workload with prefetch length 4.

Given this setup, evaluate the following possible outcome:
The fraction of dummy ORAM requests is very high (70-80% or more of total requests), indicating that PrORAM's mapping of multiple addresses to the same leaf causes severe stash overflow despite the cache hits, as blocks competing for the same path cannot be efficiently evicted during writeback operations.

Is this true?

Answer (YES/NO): YES